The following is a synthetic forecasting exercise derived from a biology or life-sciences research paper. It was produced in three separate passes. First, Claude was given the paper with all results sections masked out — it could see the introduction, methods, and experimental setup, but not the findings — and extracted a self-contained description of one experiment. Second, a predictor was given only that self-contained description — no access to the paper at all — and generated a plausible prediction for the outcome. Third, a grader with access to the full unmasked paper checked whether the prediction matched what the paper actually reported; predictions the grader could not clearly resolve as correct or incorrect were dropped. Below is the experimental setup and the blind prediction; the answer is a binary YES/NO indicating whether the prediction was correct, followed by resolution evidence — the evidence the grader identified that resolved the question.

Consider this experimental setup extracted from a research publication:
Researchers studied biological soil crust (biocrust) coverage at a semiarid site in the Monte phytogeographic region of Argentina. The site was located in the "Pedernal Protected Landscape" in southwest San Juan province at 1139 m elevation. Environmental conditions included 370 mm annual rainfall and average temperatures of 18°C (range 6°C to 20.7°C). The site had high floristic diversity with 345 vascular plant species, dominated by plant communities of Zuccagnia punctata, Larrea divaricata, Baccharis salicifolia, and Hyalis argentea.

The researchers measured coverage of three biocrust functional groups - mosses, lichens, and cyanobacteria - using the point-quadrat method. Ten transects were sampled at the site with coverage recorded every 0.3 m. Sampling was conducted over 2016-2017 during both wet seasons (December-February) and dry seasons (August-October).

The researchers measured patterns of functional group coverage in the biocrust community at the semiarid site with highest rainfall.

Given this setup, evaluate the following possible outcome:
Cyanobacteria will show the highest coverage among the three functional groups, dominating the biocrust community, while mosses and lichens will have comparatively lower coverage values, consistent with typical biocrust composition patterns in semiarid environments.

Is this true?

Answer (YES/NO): YES